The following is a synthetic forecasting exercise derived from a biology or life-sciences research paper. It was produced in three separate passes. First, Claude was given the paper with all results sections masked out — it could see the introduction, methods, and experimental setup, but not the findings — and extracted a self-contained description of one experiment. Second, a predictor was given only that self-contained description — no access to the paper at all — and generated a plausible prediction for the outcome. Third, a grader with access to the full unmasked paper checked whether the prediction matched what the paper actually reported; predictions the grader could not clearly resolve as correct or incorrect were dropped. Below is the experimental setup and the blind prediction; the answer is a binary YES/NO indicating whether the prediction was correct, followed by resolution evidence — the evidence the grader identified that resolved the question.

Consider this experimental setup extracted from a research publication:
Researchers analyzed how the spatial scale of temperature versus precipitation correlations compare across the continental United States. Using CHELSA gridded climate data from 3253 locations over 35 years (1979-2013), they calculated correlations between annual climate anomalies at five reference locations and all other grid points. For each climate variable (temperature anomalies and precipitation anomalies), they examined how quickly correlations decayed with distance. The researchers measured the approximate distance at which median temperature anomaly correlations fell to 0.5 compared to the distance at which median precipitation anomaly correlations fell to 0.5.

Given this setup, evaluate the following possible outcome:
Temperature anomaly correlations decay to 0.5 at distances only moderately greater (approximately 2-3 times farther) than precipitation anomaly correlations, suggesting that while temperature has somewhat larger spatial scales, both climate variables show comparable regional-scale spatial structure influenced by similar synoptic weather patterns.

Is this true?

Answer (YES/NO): NO